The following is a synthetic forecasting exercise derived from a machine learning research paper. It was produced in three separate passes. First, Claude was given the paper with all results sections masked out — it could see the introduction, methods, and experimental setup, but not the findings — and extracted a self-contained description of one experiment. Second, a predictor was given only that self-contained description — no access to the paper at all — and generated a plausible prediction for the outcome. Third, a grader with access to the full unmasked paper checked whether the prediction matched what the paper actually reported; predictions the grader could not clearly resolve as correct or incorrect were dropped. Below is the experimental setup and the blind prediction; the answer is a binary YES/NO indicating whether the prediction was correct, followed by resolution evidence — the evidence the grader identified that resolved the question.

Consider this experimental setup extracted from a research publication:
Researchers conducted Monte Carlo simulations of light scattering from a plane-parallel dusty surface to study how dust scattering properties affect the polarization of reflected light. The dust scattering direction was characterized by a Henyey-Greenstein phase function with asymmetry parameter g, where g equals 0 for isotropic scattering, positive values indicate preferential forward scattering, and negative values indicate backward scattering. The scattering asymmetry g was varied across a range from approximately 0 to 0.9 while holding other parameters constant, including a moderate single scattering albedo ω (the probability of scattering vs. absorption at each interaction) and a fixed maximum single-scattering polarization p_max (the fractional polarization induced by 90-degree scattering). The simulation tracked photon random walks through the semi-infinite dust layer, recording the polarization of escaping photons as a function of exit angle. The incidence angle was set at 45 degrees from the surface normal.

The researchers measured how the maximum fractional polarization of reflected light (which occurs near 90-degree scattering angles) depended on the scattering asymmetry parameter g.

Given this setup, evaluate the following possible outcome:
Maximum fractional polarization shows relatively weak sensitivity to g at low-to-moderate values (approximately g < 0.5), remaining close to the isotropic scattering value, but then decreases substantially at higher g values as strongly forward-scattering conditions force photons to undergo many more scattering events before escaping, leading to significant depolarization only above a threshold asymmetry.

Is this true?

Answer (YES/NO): NO